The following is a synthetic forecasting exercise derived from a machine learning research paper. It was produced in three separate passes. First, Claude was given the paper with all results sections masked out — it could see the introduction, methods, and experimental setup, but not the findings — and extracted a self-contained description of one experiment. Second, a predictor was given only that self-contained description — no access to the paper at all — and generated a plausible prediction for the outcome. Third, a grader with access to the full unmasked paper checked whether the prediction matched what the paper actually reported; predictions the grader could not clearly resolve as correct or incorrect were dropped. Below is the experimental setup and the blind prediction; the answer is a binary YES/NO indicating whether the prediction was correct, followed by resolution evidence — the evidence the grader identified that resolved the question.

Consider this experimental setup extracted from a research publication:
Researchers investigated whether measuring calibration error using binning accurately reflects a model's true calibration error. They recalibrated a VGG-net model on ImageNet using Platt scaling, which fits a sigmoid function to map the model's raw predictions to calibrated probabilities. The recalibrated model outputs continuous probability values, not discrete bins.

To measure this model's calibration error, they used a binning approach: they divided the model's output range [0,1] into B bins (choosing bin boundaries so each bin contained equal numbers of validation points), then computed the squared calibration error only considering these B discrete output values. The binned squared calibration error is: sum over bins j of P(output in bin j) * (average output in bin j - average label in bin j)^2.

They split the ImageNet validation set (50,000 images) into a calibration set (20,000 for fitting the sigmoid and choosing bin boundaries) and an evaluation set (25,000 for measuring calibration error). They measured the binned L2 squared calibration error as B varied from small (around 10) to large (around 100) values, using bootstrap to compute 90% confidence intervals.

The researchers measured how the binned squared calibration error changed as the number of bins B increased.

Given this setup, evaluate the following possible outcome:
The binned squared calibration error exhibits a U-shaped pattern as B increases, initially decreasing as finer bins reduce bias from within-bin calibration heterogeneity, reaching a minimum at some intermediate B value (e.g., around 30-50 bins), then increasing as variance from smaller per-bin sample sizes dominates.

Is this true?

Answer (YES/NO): NO